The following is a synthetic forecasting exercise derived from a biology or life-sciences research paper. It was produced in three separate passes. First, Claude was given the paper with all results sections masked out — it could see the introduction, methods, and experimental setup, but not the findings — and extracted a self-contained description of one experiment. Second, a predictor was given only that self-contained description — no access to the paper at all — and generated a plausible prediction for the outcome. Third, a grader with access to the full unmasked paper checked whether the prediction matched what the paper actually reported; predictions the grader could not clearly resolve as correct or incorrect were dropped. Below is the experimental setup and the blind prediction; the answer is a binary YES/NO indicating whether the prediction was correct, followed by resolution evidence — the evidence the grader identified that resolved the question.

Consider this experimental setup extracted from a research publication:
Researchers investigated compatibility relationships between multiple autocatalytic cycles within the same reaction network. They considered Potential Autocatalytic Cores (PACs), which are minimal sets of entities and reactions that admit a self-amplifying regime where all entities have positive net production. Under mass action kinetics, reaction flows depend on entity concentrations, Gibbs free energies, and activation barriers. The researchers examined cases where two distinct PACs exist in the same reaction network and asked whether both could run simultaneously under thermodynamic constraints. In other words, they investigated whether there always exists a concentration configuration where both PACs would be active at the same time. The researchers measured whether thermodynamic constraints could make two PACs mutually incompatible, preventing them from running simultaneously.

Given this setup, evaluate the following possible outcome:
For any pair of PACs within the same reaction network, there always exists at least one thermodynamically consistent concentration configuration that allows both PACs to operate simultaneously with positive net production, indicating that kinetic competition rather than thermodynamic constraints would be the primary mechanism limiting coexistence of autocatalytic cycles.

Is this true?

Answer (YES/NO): NO